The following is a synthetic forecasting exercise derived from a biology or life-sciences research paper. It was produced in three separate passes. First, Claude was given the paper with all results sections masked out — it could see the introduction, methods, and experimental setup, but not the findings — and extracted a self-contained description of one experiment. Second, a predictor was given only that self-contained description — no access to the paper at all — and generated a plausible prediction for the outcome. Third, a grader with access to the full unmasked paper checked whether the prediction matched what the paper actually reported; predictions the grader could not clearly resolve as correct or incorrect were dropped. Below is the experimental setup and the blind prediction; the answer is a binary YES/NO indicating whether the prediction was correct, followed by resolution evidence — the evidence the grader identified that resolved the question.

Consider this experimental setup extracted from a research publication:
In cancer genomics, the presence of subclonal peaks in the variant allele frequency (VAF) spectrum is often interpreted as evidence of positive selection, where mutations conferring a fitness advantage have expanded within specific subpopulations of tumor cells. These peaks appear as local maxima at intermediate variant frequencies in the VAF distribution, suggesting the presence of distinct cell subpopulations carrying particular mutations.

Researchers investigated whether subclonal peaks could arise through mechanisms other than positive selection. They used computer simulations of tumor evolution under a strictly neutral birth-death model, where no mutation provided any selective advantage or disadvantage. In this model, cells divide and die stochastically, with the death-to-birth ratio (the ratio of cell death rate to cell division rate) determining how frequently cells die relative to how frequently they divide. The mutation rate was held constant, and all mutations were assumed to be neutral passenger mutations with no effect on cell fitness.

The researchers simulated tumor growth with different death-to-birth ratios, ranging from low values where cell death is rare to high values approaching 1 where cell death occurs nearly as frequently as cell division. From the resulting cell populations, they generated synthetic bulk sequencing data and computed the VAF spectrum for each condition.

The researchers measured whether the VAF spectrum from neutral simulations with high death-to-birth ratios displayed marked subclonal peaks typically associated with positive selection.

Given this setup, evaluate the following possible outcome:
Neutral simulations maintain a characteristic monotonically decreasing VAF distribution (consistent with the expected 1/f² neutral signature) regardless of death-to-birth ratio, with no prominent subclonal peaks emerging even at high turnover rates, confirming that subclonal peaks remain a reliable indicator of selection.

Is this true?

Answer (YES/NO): NO